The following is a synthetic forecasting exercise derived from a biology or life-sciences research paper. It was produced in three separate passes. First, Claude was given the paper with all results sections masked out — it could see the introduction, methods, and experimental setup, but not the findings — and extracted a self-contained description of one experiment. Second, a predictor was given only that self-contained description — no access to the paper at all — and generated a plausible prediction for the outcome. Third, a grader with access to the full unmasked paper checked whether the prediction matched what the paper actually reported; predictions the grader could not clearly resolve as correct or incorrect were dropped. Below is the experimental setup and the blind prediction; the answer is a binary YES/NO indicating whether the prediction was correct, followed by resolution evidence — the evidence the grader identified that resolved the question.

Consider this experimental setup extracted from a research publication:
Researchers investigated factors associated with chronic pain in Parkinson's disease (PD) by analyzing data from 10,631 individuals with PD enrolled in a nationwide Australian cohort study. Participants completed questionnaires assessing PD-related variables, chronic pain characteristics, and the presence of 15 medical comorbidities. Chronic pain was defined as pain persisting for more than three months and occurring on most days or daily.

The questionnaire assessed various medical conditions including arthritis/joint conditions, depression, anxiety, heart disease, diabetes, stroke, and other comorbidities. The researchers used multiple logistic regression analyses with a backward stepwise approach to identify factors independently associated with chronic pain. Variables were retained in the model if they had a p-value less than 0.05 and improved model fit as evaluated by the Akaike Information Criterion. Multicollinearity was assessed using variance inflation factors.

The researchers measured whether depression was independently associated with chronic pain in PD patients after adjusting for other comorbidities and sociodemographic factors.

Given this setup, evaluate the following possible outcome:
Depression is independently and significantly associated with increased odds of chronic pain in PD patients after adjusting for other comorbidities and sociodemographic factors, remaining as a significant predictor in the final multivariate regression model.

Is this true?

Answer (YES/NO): YES